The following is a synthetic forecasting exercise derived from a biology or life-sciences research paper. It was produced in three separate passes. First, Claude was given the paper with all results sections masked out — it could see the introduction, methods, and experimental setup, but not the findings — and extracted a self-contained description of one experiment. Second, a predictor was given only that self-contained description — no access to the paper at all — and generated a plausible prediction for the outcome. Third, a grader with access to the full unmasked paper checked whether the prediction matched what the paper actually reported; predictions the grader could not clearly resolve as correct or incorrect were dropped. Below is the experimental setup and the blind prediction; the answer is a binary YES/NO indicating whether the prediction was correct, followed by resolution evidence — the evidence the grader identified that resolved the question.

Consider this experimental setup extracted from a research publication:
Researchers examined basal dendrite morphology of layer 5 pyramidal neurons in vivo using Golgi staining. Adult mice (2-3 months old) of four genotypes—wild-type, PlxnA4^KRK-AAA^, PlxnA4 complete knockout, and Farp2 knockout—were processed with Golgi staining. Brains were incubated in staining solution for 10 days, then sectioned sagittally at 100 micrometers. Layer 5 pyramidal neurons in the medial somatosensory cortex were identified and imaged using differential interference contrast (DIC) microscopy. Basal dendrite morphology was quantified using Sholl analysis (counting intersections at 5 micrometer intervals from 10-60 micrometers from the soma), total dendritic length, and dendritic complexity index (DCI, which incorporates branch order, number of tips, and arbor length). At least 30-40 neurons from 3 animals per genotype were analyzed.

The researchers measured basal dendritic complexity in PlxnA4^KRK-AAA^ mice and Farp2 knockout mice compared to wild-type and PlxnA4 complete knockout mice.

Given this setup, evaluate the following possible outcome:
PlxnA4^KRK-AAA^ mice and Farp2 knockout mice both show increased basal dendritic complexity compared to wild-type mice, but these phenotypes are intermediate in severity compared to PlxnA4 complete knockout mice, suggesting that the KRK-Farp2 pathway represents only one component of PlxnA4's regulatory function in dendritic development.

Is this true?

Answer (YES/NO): NO